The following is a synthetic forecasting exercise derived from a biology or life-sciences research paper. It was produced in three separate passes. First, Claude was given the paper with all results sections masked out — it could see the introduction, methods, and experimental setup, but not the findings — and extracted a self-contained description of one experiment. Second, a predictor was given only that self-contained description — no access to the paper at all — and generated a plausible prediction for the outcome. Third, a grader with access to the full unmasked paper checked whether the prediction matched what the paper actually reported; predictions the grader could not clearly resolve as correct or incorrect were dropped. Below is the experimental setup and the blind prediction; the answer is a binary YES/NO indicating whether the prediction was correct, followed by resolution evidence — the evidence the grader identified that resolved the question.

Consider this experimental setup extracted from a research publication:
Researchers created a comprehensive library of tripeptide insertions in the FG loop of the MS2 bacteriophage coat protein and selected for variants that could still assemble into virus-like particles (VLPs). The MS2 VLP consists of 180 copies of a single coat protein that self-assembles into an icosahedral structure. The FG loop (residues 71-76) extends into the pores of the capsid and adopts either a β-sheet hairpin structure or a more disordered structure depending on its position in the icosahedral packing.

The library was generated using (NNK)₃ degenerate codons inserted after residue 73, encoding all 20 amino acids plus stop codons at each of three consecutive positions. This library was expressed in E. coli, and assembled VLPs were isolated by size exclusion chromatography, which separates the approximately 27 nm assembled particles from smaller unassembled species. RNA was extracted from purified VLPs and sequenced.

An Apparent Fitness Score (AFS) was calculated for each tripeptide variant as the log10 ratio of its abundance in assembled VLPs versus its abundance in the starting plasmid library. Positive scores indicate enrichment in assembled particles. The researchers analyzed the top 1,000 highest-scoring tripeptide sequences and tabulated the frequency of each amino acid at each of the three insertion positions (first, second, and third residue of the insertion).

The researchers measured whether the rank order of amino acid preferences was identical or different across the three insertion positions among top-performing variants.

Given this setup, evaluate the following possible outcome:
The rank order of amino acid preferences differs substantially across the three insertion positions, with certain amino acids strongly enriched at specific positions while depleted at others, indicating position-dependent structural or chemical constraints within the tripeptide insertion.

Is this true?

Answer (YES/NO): YES